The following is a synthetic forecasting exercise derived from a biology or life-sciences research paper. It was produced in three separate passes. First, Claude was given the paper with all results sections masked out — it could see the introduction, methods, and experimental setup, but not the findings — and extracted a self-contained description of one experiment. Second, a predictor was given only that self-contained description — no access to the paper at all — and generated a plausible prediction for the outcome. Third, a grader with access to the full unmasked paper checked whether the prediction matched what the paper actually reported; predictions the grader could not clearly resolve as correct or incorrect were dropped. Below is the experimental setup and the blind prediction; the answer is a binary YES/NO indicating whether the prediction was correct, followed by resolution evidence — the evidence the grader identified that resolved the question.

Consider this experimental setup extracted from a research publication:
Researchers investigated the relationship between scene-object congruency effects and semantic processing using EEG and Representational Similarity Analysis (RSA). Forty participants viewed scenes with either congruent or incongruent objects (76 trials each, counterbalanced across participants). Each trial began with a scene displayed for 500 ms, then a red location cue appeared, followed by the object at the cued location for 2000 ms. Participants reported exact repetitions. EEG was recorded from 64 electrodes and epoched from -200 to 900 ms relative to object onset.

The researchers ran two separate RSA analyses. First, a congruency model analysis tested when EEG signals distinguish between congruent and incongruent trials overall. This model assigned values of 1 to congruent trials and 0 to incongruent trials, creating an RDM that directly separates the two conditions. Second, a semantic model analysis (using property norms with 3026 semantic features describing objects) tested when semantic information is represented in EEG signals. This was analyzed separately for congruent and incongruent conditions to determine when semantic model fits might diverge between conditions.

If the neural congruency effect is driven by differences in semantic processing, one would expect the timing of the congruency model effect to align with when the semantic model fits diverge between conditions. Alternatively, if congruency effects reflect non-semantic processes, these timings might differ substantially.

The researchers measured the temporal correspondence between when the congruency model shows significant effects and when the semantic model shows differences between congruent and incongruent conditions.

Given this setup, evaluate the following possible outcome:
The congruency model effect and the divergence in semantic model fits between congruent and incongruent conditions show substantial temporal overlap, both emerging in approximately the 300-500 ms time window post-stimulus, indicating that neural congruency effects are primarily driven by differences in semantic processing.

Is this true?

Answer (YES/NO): YES